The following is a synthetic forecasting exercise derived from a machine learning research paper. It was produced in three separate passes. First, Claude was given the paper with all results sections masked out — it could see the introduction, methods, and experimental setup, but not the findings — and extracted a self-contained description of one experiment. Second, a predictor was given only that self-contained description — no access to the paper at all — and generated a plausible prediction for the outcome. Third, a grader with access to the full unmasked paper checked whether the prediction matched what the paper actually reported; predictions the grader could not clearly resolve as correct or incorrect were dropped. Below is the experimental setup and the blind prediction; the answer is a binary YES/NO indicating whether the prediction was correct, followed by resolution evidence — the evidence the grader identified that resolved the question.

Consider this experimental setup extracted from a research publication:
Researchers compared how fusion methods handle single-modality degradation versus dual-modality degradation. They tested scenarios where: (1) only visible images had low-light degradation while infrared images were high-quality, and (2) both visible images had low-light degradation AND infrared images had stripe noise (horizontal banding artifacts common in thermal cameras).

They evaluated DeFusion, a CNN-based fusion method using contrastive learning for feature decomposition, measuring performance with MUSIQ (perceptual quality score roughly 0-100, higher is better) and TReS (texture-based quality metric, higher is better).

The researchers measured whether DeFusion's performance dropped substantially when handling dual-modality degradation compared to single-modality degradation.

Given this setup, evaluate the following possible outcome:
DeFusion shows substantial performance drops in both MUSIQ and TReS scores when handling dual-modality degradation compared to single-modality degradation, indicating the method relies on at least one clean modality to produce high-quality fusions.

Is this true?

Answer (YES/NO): YES